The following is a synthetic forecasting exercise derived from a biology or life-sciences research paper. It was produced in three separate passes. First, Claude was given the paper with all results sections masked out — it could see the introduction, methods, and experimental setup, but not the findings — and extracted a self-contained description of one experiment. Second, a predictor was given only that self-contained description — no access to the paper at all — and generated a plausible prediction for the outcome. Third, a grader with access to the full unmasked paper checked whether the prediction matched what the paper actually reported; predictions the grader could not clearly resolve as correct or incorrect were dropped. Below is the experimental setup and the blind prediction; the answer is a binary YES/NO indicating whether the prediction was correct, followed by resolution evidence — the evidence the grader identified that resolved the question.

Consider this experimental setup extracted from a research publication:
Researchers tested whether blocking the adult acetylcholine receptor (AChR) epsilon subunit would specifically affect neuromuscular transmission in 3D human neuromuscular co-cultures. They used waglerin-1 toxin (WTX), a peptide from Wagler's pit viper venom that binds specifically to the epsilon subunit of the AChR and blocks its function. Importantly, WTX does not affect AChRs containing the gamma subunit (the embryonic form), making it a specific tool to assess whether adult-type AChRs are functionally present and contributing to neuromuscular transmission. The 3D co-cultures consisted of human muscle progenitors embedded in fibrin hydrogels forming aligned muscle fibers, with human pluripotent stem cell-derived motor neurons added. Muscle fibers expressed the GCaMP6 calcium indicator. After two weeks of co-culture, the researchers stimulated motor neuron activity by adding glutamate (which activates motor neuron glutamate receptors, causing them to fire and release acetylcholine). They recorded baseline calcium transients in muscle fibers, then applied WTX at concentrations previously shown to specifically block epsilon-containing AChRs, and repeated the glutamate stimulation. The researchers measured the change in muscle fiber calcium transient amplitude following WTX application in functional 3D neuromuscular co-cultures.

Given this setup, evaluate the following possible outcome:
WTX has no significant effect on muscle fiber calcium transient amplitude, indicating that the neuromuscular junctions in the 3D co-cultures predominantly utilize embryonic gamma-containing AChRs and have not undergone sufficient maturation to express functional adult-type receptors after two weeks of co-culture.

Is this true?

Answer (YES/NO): NO